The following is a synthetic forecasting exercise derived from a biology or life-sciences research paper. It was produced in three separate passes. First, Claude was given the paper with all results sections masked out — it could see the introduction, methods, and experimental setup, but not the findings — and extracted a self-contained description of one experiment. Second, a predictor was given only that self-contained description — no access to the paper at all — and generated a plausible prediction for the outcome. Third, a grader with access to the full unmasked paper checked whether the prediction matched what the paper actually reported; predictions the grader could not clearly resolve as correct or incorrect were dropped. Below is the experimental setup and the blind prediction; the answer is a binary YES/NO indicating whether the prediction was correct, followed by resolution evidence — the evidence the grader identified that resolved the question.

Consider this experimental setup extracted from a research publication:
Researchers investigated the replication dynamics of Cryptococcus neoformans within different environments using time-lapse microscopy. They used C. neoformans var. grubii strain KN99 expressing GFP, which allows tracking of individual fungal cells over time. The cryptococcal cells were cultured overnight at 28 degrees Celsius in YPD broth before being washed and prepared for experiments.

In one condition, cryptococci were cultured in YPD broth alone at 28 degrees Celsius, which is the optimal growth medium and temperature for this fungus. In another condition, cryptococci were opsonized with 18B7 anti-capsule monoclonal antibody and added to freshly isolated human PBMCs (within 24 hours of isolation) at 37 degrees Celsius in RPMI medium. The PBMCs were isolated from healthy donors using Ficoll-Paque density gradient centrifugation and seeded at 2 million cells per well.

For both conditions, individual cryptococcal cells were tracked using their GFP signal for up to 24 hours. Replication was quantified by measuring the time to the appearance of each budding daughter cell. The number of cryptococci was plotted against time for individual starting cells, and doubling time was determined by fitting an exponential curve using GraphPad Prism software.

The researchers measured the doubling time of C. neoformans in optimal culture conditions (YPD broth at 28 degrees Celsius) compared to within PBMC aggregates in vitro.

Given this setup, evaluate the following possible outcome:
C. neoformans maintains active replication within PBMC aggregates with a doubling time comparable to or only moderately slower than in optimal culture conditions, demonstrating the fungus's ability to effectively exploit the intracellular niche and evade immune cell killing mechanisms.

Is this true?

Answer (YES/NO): NO